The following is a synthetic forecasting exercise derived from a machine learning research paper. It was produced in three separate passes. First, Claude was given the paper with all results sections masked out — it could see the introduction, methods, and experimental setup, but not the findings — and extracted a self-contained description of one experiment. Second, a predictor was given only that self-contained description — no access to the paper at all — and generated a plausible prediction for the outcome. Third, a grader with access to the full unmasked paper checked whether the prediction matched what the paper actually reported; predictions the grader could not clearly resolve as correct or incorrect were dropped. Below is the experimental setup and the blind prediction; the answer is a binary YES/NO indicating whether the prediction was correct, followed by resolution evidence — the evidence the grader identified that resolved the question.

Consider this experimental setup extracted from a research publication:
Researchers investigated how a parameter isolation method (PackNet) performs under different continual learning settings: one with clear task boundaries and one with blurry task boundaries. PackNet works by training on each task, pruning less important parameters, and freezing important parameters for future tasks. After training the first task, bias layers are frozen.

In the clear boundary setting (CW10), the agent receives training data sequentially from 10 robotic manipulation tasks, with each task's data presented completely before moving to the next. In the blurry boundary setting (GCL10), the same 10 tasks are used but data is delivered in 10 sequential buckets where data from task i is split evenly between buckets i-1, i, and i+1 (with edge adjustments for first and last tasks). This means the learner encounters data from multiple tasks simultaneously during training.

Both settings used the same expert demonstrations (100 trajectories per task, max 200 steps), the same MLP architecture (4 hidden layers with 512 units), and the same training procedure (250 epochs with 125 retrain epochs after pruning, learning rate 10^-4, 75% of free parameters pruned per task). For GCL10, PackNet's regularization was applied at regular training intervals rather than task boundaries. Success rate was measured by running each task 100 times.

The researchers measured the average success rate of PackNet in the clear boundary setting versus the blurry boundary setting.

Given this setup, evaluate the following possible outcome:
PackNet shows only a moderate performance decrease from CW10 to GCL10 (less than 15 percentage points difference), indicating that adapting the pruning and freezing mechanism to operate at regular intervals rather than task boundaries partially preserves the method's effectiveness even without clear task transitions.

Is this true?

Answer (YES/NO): NO